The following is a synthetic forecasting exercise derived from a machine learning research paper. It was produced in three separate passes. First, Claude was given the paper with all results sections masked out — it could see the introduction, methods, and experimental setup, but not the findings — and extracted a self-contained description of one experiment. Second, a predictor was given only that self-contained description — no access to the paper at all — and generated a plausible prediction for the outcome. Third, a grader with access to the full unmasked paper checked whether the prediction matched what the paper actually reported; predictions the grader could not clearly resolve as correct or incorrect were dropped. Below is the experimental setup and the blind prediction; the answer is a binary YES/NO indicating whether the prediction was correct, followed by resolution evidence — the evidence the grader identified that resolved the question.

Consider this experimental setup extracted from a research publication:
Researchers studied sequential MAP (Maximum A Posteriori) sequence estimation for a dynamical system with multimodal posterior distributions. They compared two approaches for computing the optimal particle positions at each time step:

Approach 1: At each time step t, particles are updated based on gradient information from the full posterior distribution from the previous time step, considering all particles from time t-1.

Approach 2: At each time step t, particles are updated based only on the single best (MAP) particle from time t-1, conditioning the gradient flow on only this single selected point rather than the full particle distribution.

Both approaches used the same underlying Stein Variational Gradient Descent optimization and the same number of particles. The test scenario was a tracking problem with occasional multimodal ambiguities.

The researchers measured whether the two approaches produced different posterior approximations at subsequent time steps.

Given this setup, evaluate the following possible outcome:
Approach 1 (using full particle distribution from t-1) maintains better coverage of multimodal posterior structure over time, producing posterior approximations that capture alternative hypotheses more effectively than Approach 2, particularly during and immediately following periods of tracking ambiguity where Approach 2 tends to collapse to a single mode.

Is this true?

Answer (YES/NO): NO